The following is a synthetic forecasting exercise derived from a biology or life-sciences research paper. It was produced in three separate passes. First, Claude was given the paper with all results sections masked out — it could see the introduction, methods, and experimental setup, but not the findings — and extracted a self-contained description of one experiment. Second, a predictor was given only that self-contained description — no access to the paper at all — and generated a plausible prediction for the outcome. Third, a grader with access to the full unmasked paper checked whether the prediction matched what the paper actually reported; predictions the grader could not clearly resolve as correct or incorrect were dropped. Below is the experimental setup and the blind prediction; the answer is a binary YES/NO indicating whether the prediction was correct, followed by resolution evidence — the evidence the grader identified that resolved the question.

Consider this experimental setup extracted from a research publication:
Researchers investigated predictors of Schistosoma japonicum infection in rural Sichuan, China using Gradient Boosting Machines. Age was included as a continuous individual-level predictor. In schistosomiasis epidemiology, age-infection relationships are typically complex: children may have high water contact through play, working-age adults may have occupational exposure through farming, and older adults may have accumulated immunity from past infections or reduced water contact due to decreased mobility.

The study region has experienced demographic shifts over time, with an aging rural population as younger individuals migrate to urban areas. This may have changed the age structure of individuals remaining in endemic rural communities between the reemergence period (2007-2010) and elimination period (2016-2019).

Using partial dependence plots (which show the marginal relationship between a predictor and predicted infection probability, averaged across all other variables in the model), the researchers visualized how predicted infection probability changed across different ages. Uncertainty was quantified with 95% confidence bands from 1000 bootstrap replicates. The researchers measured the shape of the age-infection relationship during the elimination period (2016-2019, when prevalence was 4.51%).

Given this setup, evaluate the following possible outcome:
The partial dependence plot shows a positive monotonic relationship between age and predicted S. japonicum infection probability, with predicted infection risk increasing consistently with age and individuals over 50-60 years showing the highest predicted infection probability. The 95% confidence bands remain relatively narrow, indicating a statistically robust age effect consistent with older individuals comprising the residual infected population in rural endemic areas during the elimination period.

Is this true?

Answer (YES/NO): NO